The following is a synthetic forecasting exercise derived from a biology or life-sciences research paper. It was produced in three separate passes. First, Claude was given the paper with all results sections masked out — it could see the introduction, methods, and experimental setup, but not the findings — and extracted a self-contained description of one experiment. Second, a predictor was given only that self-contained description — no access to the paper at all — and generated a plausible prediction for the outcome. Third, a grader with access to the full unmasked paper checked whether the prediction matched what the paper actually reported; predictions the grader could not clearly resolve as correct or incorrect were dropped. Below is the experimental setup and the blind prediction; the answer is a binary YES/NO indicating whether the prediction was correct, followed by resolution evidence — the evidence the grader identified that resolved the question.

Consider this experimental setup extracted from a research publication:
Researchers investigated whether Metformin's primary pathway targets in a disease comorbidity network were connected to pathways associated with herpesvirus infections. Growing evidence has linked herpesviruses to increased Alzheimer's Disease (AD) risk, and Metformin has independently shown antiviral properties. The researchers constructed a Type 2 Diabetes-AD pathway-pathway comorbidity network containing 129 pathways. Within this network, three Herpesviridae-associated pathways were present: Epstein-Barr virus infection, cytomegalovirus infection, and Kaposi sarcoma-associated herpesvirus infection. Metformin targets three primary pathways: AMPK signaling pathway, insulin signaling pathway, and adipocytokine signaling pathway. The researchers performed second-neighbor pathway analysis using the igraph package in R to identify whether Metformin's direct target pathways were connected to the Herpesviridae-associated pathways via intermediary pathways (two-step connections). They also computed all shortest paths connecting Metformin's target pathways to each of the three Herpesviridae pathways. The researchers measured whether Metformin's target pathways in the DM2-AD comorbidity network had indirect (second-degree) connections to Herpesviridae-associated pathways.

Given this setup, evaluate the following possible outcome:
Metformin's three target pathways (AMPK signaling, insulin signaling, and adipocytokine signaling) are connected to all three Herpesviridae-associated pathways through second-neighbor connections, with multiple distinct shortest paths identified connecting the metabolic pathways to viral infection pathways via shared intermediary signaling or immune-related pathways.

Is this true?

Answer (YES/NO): YES